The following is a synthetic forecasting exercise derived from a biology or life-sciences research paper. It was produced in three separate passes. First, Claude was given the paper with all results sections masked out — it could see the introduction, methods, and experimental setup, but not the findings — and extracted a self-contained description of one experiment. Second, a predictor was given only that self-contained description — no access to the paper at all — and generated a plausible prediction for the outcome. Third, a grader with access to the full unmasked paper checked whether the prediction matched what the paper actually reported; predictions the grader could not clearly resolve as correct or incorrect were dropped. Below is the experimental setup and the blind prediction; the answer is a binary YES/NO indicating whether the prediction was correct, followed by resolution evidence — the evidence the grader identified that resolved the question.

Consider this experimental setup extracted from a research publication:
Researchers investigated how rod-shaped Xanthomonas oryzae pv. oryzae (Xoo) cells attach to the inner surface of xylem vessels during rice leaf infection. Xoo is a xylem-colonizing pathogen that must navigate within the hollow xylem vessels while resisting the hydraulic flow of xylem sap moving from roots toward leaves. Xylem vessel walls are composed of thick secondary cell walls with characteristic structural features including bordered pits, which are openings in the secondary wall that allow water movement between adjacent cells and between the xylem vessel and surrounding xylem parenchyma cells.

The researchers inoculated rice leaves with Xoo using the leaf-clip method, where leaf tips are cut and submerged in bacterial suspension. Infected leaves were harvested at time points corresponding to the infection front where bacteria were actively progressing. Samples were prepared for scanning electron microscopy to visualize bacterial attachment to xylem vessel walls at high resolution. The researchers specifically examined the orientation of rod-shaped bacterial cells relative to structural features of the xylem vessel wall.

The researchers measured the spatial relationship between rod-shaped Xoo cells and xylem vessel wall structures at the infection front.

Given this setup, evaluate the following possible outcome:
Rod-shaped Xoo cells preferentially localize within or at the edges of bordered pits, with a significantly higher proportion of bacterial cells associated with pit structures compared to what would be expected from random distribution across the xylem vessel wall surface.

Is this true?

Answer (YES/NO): YES